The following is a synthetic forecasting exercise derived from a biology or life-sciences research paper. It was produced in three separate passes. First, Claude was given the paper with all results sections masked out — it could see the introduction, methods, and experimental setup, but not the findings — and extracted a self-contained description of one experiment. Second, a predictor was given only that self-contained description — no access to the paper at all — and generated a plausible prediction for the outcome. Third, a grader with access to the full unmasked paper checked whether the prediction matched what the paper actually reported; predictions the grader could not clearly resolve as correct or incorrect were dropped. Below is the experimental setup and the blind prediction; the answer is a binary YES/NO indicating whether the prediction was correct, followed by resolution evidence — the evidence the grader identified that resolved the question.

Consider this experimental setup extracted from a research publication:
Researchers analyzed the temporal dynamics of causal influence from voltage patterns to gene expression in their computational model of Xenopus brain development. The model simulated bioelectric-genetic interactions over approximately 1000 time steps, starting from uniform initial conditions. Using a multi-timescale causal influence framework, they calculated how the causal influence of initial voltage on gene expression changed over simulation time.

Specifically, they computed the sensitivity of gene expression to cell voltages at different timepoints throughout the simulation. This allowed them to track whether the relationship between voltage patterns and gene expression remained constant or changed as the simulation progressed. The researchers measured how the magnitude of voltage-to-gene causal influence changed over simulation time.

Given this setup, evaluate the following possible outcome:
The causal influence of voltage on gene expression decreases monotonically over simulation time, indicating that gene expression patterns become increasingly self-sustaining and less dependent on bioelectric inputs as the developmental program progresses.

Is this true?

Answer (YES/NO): NO